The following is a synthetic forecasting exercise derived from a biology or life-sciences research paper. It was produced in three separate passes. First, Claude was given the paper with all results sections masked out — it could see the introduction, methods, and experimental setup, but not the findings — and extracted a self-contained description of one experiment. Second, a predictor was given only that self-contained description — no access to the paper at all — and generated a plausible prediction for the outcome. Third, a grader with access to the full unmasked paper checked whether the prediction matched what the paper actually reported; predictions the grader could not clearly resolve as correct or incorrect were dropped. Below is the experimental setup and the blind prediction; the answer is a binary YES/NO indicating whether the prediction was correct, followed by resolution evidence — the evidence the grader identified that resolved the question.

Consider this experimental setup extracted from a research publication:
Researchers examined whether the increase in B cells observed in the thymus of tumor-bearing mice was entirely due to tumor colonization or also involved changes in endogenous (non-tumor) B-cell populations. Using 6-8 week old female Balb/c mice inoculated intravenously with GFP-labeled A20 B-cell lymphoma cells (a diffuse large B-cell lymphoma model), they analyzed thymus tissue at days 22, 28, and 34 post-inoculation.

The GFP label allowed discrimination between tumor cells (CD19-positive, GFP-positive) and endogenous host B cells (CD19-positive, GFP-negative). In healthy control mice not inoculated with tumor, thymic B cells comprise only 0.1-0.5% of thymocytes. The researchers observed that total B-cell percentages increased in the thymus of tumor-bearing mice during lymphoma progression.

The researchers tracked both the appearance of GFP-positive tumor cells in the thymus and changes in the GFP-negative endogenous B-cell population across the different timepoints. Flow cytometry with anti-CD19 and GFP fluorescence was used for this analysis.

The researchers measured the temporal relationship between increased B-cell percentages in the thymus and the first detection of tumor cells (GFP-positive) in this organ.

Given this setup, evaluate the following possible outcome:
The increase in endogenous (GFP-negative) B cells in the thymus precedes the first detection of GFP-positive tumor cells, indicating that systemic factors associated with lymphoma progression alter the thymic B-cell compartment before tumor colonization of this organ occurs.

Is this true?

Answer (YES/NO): YES